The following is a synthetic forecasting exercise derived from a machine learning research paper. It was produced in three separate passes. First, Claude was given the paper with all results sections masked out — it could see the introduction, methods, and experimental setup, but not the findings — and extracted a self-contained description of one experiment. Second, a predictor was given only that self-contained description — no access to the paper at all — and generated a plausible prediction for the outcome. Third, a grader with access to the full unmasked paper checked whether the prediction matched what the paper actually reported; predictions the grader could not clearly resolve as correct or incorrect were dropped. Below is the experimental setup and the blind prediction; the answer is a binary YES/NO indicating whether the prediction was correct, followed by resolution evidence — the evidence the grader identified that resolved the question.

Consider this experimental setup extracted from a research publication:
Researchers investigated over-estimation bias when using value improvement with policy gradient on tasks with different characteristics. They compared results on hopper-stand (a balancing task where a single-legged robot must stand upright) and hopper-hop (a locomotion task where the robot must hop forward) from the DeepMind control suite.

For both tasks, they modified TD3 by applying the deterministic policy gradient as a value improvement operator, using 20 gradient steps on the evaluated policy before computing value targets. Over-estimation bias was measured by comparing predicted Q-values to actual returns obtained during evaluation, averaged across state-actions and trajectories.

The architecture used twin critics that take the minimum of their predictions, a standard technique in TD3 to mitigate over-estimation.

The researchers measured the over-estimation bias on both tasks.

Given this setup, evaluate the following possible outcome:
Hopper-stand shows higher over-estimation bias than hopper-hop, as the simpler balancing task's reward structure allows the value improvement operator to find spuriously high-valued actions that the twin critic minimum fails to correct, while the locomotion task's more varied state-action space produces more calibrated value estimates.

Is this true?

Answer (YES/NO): YES